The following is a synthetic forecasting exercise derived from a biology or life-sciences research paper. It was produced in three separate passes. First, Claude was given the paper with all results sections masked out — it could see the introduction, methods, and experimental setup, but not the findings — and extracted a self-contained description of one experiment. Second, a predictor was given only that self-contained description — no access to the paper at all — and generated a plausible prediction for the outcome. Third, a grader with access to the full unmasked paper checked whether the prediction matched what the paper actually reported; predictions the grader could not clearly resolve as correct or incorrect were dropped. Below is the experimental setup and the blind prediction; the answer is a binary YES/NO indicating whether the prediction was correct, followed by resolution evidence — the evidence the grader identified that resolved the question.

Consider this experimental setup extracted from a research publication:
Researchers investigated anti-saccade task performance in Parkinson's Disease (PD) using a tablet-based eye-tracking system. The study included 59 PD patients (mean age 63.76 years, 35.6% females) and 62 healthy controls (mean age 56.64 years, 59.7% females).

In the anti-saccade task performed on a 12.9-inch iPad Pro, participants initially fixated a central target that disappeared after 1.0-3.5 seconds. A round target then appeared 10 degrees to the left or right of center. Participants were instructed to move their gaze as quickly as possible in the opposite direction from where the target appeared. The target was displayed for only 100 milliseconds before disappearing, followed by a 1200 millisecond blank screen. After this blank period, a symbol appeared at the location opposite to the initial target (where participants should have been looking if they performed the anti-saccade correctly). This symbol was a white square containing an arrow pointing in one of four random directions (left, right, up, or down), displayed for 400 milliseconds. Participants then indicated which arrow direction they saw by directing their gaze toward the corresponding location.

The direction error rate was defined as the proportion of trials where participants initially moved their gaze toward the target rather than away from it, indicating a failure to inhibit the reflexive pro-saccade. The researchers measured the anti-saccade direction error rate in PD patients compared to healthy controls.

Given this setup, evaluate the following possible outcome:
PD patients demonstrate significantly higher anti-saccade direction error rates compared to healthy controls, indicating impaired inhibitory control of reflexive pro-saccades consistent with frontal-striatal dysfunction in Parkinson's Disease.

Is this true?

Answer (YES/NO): NO